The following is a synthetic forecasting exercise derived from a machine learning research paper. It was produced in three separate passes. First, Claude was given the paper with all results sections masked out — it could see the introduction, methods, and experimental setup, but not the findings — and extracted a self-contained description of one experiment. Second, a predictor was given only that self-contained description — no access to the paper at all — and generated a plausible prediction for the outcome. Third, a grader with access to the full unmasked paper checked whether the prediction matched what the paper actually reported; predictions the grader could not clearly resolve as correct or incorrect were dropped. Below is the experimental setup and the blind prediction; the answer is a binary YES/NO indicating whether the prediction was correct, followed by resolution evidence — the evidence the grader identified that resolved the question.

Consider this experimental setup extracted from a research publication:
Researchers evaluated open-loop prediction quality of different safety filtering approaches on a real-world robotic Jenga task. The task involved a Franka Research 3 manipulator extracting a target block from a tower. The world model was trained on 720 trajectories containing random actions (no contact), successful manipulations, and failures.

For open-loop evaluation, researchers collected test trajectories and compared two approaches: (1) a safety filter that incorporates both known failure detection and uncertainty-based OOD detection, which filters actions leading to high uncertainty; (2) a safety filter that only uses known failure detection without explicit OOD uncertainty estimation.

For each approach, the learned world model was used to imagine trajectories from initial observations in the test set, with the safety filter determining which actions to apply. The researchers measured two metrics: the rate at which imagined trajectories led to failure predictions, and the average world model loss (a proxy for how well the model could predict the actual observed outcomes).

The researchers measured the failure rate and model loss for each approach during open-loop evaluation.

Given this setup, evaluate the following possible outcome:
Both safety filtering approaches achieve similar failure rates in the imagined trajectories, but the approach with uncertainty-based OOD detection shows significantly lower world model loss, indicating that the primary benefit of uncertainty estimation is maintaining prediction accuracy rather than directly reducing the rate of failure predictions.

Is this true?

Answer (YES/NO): NO